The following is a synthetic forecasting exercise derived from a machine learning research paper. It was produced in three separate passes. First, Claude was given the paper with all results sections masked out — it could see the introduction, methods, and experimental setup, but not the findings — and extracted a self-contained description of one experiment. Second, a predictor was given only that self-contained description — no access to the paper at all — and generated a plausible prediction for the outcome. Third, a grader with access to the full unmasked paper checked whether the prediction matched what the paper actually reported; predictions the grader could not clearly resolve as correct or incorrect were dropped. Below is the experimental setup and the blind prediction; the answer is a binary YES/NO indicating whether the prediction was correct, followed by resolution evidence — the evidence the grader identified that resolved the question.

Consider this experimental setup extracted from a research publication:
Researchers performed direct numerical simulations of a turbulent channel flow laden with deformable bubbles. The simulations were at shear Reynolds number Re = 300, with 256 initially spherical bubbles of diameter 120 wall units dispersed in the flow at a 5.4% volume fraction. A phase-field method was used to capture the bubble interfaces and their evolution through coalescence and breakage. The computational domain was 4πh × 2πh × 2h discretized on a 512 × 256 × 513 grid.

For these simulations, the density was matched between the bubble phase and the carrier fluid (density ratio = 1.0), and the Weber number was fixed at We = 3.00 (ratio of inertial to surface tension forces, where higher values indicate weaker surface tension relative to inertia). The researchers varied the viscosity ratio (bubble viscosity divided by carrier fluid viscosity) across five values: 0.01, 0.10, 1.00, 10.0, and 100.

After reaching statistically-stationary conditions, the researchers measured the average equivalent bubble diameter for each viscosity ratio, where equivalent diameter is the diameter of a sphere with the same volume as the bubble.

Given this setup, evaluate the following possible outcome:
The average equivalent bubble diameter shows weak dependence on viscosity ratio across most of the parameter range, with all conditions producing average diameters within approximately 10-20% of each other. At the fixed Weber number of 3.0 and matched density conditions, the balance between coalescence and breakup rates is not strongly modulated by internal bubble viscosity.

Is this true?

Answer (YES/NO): NO